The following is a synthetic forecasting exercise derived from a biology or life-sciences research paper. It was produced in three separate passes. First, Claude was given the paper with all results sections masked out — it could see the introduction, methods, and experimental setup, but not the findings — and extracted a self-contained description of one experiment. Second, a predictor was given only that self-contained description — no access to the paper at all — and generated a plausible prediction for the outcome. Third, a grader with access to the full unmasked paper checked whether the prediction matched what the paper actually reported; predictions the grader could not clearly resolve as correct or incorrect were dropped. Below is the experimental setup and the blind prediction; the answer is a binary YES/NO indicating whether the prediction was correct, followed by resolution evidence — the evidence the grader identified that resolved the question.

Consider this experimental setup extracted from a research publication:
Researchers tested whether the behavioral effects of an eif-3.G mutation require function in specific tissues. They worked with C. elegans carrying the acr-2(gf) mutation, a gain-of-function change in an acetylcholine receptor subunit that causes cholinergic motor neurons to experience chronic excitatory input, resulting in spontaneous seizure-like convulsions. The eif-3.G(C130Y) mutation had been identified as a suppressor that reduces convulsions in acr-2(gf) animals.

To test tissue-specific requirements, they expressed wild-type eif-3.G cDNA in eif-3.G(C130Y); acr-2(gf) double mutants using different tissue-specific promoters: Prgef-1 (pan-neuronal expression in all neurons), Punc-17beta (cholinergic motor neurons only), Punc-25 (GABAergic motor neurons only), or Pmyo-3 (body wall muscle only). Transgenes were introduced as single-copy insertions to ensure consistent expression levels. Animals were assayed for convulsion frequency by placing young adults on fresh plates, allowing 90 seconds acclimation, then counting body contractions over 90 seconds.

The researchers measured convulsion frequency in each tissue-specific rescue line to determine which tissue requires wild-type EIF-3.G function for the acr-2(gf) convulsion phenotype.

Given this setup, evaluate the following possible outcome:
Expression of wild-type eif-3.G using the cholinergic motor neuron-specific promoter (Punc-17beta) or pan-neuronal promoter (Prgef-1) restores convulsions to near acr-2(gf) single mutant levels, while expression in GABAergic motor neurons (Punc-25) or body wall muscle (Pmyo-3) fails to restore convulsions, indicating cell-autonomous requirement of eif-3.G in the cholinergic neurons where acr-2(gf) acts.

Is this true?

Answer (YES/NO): YES